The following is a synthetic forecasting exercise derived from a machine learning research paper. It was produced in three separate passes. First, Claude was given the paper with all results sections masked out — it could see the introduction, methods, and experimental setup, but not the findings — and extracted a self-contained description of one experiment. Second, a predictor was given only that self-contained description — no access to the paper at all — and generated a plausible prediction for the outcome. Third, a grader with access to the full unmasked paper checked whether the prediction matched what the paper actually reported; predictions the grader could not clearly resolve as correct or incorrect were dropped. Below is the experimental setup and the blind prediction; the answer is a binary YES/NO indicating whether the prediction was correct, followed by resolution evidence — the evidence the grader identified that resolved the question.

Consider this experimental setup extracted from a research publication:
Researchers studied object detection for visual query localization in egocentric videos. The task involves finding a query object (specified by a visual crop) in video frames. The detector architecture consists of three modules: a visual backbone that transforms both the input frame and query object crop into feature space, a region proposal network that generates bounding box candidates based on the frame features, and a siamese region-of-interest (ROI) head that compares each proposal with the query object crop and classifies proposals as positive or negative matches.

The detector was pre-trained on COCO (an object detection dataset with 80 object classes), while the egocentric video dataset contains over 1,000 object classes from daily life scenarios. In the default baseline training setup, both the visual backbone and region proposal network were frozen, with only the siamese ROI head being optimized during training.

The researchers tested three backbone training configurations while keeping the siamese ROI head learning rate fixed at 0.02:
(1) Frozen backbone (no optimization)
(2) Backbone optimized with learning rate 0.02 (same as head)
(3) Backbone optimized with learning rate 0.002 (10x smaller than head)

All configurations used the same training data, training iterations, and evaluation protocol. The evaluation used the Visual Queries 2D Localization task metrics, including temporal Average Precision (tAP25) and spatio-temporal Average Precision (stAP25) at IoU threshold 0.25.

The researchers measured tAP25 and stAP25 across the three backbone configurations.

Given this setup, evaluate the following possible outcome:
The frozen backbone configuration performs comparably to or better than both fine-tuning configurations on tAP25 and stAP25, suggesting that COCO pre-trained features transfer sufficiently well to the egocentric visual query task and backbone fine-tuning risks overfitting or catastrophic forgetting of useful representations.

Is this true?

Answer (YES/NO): NO